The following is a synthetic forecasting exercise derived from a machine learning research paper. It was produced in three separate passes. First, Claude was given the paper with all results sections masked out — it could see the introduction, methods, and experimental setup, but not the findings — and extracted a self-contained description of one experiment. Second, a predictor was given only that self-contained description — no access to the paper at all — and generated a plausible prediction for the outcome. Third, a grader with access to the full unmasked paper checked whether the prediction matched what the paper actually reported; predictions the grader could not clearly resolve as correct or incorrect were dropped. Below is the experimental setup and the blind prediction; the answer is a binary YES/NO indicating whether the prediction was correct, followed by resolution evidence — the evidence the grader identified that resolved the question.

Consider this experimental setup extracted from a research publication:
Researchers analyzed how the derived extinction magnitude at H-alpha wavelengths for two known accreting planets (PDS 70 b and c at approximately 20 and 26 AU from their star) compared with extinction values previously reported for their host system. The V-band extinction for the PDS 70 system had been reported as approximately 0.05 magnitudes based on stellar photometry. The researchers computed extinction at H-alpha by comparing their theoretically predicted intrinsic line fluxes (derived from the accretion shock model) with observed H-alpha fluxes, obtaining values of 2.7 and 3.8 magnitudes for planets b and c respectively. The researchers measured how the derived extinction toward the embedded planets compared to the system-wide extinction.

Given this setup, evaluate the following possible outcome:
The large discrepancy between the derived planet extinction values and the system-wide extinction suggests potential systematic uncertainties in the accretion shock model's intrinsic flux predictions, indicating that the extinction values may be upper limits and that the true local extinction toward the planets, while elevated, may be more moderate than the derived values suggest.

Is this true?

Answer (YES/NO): NO